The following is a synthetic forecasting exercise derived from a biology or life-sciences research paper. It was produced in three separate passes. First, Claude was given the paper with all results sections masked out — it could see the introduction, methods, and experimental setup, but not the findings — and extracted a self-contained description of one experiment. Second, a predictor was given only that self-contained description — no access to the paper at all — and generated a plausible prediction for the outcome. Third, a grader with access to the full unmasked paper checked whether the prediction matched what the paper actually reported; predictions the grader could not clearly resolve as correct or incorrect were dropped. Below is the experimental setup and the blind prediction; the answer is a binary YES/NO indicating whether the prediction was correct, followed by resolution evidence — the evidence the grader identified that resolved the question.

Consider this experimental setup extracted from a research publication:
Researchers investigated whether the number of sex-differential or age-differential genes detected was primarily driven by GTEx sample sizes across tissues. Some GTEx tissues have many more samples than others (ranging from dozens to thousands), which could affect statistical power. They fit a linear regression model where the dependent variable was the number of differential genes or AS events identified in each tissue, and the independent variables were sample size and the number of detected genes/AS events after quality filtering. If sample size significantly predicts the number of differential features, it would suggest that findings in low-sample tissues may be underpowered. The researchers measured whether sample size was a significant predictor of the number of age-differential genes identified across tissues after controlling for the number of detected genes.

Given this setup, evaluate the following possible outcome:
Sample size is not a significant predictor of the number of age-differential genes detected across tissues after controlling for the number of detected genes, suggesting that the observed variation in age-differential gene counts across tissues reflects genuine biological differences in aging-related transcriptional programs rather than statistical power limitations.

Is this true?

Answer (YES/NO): YES